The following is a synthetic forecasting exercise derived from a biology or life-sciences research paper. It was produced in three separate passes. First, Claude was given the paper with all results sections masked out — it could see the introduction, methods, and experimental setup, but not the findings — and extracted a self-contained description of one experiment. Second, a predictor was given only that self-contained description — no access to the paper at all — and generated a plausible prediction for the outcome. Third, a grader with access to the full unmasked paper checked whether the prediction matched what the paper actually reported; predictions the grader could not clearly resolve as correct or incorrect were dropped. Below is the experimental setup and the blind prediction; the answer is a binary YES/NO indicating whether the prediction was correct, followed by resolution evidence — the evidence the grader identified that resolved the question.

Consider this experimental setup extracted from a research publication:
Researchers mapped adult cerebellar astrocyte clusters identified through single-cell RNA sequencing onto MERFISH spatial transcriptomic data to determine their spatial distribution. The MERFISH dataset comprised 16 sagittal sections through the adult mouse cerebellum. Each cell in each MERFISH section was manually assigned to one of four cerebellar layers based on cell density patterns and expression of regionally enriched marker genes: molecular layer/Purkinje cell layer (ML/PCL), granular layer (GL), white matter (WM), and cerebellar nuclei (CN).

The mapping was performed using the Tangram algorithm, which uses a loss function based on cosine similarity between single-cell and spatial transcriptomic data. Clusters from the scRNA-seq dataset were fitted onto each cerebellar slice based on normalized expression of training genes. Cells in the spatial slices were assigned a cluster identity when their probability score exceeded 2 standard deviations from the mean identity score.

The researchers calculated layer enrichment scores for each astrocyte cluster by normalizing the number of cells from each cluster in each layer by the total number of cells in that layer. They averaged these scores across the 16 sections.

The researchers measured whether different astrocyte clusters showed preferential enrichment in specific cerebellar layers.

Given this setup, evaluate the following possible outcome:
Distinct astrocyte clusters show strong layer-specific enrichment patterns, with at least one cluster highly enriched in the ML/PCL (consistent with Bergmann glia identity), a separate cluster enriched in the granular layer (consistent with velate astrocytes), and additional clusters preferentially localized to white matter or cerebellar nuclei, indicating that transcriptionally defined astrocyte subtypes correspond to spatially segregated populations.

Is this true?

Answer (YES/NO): YES